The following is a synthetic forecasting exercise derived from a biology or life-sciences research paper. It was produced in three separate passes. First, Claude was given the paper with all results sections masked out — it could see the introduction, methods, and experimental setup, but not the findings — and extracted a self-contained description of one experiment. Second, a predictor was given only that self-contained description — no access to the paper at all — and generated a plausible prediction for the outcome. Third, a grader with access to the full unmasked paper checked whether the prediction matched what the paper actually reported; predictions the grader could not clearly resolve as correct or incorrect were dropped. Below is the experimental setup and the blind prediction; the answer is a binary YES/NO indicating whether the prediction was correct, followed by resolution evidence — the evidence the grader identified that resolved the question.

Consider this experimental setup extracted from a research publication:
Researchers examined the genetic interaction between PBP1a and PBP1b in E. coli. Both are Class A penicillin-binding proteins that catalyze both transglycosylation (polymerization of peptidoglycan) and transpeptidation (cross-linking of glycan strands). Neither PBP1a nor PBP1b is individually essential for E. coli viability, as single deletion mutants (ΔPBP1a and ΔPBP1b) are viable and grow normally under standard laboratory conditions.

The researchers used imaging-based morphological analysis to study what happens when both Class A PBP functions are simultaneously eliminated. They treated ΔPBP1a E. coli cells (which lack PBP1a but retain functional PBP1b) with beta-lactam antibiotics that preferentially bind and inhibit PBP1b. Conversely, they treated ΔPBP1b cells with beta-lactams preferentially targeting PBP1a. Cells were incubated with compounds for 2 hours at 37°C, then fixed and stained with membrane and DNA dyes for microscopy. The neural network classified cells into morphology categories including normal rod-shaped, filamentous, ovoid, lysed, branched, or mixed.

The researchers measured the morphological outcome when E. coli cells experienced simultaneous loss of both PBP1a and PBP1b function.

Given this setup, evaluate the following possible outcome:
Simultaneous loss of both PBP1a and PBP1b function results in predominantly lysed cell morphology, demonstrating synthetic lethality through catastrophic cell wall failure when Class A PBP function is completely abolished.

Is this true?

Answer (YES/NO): YES